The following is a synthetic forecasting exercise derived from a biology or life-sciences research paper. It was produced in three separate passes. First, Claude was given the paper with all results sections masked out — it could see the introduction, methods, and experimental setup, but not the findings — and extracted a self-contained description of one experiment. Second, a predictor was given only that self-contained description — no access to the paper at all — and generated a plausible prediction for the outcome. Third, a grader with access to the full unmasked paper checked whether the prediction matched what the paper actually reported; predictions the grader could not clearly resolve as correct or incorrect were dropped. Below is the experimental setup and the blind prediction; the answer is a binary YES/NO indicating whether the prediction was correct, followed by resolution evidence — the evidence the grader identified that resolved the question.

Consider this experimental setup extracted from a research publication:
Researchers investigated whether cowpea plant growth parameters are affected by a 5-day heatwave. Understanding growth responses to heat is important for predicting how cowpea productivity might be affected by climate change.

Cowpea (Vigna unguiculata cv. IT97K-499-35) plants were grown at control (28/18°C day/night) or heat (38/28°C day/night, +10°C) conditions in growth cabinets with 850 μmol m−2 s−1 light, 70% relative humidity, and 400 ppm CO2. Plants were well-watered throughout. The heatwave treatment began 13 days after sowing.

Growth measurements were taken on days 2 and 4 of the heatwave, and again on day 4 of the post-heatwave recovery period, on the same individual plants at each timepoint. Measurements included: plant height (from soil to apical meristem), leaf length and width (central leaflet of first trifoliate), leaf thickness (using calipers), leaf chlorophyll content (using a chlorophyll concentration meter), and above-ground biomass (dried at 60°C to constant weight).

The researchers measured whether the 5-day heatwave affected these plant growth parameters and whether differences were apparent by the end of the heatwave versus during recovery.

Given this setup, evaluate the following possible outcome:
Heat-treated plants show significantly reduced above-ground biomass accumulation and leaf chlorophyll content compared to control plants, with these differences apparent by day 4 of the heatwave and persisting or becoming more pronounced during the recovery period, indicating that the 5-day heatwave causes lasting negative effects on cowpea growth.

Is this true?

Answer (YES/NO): NO